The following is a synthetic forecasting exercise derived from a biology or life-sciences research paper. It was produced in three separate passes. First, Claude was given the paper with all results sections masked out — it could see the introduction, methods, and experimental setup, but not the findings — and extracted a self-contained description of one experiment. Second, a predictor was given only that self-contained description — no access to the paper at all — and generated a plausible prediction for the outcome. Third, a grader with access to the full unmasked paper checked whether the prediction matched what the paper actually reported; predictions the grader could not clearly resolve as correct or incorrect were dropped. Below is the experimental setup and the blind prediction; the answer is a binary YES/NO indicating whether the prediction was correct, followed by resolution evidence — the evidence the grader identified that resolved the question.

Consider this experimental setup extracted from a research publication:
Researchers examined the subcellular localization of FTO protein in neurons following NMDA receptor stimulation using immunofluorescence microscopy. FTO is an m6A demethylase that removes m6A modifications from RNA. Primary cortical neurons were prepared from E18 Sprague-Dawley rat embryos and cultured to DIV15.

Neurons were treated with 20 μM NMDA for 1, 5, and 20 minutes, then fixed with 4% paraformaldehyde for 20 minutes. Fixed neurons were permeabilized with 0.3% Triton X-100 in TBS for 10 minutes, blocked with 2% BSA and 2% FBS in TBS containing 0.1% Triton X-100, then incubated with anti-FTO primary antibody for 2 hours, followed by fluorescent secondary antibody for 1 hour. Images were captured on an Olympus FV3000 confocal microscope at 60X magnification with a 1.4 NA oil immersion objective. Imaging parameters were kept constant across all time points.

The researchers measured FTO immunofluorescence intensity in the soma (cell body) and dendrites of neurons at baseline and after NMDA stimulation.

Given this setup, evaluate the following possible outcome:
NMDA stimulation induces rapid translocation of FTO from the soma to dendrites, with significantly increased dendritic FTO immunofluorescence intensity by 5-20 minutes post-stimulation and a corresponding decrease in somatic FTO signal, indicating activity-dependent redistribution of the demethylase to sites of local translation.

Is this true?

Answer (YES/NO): NO